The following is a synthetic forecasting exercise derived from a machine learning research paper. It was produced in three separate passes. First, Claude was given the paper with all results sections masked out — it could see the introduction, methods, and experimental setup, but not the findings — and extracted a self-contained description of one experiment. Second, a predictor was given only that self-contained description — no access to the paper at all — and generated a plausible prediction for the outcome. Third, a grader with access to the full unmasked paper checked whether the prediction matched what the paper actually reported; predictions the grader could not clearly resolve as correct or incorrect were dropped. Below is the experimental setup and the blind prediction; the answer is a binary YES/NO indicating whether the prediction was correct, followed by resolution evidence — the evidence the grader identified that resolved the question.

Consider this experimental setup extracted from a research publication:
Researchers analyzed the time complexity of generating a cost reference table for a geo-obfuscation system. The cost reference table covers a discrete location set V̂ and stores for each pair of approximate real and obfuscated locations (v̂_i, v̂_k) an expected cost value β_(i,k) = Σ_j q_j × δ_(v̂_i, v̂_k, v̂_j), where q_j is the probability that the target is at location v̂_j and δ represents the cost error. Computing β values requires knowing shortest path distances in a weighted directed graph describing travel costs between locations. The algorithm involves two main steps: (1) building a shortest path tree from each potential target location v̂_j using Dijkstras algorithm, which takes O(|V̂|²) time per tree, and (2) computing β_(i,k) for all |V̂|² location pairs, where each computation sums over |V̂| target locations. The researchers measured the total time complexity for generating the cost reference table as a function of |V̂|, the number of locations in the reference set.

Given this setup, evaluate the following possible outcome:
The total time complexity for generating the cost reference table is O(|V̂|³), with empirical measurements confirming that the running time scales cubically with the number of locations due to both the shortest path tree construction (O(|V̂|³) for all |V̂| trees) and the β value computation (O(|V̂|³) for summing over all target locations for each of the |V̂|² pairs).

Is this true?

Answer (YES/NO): NO